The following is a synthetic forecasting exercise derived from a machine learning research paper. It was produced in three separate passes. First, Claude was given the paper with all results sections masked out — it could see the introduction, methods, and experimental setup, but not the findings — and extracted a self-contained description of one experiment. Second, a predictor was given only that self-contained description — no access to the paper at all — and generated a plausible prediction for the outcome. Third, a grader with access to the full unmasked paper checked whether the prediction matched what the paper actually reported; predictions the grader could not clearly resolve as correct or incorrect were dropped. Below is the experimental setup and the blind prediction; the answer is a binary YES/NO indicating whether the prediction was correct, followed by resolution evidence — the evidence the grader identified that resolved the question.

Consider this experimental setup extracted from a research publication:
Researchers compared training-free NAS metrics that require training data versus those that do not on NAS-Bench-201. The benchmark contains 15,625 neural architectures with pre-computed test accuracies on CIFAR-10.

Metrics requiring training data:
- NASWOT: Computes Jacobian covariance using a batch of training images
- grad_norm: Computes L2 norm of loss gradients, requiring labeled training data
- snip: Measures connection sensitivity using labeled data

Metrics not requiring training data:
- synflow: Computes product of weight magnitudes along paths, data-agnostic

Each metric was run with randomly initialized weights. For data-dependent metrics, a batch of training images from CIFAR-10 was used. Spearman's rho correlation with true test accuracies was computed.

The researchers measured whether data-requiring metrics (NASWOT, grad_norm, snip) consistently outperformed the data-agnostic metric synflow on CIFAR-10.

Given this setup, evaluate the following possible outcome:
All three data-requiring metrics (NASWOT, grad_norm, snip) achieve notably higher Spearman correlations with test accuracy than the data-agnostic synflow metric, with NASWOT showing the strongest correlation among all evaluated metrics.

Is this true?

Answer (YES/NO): NO